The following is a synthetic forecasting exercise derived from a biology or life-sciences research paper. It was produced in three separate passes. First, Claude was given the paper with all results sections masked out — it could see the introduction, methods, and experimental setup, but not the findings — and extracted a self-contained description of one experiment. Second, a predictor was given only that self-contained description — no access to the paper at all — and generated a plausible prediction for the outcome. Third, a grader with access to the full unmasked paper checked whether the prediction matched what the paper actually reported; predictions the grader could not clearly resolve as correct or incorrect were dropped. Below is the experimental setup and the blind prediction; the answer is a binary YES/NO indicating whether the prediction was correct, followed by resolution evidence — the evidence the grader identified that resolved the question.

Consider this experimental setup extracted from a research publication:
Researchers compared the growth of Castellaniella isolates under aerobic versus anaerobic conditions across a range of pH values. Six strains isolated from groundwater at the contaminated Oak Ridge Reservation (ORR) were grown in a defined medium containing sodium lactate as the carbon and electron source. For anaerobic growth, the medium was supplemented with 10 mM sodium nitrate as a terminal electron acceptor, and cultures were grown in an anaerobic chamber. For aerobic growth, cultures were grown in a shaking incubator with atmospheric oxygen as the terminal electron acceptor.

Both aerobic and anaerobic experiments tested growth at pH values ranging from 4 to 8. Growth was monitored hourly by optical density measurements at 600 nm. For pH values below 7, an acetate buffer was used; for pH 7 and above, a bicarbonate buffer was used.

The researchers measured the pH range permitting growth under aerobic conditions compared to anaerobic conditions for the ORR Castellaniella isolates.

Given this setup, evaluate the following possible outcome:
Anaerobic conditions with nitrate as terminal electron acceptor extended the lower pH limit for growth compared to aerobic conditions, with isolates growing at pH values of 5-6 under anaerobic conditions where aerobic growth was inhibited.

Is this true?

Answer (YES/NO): NO